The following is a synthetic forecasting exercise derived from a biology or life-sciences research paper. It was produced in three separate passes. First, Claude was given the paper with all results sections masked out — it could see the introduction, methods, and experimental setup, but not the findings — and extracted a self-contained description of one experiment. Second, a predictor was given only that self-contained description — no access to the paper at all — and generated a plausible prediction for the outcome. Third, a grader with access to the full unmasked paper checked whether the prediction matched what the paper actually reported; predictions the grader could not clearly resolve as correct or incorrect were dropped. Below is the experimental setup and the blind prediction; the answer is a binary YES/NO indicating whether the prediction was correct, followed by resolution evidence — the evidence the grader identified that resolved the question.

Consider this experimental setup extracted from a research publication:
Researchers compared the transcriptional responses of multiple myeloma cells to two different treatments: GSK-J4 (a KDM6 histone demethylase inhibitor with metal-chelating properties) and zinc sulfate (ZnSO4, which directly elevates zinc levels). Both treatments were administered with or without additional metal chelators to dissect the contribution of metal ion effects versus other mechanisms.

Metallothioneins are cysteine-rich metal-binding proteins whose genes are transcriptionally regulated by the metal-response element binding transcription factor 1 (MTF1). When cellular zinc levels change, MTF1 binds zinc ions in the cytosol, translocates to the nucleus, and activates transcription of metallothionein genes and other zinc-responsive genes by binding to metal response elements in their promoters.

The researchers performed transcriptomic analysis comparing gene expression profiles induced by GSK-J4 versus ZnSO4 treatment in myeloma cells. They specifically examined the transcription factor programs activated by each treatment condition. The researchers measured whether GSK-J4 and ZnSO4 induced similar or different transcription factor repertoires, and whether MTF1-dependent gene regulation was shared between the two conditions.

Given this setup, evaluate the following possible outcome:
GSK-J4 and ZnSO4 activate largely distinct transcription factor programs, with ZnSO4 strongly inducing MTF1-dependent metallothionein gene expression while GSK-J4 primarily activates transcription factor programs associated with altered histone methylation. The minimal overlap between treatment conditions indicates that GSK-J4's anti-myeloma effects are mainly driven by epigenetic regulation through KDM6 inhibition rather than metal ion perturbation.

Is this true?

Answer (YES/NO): NO